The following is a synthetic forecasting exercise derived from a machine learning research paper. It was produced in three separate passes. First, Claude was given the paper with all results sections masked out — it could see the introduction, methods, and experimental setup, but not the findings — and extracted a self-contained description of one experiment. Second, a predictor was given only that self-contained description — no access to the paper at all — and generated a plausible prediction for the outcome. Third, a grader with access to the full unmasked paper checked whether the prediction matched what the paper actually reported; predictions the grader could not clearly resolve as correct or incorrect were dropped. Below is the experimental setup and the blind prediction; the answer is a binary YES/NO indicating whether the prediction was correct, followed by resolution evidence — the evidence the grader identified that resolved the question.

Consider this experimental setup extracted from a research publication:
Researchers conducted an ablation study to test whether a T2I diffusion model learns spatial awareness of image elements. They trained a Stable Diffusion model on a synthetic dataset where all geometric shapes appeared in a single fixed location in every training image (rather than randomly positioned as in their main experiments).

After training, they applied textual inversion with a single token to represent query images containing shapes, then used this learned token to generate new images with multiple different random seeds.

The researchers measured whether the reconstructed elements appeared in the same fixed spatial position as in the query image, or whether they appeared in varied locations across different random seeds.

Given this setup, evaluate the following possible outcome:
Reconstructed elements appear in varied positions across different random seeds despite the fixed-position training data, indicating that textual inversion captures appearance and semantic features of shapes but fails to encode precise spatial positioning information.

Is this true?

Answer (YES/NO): NO